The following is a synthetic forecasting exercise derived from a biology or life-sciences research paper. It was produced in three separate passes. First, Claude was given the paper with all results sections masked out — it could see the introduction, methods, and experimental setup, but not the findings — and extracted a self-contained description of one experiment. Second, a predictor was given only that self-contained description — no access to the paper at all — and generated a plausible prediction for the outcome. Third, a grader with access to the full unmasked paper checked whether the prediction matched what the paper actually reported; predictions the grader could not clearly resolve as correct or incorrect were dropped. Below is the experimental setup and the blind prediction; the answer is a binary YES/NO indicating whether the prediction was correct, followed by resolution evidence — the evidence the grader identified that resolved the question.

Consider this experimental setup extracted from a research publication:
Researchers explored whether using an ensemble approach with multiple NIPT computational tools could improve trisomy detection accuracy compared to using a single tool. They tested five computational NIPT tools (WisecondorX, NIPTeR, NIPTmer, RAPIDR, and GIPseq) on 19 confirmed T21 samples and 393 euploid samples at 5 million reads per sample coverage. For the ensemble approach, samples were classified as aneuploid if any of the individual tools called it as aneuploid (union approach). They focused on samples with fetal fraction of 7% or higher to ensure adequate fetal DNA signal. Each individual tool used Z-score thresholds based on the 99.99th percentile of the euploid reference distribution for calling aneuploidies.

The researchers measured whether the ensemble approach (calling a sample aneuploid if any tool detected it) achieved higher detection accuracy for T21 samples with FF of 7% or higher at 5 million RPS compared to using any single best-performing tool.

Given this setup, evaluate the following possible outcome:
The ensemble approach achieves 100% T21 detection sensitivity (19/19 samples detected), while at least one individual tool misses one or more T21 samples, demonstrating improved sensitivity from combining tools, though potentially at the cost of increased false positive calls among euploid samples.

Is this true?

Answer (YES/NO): NO